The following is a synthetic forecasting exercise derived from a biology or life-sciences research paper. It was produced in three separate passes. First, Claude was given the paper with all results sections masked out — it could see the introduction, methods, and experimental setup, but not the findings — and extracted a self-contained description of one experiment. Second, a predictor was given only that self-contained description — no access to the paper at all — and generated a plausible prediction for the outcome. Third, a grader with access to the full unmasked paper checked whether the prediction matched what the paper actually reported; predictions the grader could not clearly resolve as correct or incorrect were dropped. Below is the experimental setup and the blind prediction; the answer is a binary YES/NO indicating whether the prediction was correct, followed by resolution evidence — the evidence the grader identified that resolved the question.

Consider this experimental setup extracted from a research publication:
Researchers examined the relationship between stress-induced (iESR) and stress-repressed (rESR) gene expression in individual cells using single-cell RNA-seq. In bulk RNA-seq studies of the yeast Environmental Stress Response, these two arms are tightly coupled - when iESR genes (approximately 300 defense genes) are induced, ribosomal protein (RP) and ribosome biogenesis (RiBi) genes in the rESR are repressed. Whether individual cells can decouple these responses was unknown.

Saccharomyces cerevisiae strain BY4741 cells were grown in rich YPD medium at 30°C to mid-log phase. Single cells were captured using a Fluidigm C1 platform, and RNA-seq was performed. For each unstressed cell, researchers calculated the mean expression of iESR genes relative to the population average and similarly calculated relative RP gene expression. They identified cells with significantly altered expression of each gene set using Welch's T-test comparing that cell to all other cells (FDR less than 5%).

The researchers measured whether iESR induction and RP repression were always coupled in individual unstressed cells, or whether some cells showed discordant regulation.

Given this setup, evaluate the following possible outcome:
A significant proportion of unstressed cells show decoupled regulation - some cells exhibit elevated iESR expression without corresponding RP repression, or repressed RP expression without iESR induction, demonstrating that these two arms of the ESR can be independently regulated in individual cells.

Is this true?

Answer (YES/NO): YES